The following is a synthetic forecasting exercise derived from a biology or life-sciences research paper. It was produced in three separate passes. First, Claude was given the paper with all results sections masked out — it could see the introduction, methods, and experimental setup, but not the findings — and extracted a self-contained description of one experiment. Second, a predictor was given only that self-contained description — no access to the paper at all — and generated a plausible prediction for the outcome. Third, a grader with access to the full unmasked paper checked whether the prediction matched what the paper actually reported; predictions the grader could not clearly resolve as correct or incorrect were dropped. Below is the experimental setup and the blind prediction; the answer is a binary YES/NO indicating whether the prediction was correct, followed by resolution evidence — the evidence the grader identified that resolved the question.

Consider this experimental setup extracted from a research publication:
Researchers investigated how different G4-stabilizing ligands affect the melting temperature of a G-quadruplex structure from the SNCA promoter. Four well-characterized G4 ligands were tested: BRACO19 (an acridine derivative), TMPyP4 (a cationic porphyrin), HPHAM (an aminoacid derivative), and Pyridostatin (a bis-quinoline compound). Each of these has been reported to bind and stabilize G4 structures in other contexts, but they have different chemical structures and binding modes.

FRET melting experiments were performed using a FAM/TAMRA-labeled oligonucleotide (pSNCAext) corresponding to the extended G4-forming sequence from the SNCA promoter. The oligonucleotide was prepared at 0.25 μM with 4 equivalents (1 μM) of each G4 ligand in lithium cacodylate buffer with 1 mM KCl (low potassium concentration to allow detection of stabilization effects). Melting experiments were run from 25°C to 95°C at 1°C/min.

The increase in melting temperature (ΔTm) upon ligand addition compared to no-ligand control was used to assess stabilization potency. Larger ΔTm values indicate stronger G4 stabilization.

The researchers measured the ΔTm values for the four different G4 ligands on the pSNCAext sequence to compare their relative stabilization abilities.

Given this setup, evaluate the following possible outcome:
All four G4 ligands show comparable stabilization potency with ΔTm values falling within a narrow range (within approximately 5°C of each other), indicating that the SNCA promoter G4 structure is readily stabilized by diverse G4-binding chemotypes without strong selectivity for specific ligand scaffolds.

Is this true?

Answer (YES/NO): NO